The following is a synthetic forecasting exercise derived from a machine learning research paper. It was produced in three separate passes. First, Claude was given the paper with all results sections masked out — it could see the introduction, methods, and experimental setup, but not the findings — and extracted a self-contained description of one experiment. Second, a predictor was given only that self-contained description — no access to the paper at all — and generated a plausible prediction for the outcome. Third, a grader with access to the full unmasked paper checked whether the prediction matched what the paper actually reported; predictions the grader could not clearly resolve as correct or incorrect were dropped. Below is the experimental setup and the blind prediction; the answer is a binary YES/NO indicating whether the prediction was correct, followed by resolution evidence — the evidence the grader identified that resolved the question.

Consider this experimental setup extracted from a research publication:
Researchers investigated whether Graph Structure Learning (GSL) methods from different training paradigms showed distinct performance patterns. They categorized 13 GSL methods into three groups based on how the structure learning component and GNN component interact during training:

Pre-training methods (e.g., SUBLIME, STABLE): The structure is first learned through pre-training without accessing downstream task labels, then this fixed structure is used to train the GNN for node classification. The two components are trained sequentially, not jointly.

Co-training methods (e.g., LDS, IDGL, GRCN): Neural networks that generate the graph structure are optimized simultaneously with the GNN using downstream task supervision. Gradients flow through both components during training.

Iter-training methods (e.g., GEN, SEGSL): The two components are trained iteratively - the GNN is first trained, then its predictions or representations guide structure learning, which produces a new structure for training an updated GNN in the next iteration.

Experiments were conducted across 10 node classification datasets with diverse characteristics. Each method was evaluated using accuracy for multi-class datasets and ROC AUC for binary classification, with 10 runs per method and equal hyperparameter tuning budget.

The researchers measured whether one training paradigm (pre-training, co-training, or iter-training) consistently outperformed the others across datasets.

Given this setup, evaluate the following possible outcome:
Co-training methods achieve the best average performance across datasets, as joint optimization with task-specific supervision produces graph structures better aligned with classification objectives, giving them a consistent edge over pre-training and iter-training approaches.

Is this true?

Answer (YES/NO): NO